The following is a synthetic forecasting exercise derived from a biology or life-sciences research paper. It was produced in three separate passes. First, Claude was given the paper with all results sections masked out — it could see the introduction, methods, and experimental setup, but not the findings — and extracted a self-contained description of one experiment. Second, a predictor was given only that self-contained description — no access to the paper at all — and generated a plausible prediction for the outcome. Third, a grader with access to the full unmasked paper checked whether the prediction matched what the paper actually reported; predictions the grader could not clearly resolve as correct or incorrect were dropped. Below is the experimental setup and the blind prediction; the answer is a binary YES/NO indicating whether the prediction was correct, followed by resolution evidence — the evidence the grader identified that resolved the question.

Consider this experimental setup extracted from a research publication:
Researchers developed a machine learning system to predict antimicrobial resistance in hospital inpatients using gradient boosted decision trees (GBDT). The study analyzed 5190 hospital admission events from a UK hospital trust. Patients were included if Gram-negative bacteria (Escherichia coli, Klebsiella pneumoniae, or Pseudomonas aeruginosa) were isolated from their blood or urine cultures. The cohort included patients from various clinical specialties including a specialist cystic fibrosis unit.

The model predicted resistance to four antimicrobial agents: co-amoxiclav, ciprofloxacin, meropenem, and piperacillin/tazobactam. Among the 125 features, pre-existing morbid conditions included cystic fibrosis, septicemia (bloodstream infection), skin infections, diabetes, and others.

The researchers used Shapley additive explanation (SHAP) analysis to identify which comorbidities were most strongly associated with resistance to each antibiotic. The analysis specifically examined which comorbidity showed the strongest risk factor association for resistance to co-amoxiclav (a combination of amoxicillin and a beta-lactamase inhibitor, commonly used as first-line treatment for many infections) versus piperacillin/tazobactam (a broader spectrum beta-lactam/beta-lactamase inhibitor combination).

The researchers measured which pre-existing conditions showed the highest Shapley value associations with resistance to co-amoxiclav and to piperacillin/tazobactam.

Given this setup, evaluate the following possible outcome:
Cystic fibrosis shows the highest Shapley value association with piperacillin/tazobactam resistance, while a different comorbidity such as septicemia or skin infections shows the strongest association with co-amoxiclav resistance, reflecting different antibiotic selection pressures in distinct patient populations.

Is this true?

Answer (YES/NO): NO